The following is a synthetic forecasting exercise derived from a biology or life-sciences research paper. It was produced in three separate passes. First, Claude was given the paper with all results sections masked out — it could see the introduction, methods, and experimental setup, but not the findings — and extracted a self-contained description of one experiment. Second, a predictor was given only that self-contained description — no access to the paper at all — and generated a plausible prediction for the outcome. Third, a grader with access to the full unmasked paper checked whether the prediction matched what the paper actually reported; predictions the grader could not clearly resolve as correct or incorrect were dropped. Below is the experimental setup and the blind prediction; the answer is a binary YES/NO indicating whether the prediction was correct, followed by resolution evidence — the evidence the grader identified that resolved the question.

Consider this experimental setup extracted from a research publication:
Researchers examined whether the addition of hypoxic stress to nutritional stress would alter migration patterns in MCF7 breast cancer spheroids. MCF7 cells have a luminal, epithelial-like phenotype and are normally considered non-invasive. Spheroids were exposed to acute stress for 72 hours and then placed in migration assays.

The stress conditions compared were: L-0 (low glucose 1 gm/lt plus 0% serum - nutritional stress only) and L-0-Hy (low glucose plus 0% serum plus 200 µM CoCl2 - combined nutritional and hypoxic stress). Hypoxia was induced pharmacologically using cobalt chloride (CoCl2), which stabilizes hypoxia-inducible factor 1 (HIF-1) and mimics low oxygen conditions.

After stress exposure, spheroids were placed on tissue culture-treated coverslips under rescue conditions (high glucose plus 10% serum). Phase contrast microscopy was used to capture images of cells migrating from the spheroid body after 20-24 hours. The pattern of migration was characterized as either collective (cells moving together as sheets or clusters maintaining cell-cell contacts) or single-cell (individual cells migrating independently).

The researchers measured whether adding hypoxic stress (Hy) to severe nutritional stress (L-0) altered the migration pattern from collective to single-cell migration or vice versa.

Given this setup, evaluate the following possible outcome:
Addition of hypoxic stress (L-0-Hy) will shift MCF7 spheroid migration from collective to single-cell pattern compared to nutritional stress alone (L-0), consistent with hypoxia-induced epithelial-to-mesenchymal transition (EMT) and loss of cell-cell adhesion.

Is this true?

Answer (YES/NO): NO